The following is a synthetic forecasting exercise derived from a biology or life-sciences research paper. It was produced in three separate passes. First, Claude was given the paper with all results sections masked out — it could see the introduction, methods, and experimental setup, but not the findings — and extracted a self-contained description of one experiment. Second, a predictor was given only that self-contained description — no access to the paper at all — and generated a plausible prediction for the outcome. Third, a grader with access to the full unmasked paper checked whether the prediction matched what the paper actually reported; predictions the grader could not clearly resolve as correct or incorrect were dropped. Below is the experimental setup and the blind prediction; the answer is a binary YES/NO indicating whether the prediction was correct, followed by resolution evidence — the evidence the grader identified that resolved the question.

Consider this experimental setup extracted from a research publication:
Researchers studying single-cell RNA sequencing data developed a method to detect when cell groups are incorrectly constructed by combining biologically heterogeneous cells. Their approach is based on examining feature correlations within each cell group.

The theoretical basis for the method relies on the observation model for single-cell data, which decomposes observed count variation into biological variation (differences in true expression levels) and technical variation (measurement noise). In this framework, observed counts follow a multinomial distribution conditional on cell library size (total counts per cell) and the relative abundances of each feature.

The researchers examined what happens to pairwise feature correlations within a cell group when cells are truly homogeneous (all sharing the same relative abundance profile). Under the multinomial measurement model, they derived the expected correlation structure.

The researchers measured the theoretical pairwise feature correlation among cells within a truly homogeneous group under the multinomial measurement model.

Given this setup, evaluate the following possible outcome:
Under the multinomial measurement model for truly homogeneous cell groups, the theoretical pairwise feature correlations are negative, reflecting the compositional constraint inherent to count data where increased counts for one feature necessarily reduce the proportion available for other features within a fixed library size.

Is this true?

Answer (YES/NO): NO